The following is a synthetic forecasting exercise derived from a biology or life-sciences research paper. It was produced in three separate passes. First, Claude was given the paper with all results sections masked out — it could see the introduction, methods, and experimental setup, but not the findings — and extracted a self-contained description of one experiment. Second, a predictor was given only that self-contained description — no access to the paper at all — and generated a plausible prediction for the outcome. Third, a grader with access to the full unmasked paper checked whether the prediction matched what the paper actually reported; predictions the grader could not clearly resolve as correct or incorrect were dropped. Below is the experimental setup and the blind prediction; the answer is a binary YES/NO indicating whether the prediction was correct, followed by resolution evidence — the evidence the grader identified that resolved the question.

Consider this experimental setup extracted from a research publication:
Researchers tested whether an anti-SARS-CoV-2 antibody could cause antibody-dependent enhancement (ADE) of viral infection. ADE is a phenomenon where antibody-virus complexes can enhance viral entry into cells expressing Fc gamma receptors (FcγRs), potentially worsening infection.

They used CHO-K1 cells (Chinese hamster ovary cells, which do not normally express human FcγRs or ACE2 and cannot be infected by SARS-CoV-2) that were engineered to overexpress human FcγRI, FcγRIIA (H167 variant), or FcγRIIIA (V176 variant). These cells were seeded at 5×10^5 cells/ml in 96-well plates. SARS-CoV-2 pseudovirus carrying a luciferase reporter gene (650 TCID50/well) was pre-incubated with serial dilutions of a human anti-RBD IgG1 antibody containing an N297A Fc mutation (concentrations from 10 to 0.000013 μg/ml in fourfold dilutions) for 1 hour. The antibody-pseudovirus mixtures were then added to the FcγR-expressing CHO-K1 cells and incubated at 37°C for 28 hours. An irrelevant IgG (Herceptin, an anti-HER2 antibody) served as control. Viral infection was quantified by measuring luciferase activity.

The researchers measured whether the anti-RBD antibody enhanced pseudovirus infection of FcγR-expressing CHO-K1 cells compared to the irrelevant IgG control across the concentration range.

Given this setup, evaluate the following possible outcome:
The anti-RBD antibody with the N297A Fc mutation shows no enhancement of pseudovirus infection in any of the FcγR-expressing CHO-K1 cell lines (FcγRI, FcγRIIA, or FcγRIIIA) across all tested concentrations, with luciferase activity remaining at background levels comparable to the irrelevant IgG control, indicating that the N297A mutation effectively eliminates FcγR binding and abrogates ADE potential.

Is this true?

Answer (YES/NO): NO